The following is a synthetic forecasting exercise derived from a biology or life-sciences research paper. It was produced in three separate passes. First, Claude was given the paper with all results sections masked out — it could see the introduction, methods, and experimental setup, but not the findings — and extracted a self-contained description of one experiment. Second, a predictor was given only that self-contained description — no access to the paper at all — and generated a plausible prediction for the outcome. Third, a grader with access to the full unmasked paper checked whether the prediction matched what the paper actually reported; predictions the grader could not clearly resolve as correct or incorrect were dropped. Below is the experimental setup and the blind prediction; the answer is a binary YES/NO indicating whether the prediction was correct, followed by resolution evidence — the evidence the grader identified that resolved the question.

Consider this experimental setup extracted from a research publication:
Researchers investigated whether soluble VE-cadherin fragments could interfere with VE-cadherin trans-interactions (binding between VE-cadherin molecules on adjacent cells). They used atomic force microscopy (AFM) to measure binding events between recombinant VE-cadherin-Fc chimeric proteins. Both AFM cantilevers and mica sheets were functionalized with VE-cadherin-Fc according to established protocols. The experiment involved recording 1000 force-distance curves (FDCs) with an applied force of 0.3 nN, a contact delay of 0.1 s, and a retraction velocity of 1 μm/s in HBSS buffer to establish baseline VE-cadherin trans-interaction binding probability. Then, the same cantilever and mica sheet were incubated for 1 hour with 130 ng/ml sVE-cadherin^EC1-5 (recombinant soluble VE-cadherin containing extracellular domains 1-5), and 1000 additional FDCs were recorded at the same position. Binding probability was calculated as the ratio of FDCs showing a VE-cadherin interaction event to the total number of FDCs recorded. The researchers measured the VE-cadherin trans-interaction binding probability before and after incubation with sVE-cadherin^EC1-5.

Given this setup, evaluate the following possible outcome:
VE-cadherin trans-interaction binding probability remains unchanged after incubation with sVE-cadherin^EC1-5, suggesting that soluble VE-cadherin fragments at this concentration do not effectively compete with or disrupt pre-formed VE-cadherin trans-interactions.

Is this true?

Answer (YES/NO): NO